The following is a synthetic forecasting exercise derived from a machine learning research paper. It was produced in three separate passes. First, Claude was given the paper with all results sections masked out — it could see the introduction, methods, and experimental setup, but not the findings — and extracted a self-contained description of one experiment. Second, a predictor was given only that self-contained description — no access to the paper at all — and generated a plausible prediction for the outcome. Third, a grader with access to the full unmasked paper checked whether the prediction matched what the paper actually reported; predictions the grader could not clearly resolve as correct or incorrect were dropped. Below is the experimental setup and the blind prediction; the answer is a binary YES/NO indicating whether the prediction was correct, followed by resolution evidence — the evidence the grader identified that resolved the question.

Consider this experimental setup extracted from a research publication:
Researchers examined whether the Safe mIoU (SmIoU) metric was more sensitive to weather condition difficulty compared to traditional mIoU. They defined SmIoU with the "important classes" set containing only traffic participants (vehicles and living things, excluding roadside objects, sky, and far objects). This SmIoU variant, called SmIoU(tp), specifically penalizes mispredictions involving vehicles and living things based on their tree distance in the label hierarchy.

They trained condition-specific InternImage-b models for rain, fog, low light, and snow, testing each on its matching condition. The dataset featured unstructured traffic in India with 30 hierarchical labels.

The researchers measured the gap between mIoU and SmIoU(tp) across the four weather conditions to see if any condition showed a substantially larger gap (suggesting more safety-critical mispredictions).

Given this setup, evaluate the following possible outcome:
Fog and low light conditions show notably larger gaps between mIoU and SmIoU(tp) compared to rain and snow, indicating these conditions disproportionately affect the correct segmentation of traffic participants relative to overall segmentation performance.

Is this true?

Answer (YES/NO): NO